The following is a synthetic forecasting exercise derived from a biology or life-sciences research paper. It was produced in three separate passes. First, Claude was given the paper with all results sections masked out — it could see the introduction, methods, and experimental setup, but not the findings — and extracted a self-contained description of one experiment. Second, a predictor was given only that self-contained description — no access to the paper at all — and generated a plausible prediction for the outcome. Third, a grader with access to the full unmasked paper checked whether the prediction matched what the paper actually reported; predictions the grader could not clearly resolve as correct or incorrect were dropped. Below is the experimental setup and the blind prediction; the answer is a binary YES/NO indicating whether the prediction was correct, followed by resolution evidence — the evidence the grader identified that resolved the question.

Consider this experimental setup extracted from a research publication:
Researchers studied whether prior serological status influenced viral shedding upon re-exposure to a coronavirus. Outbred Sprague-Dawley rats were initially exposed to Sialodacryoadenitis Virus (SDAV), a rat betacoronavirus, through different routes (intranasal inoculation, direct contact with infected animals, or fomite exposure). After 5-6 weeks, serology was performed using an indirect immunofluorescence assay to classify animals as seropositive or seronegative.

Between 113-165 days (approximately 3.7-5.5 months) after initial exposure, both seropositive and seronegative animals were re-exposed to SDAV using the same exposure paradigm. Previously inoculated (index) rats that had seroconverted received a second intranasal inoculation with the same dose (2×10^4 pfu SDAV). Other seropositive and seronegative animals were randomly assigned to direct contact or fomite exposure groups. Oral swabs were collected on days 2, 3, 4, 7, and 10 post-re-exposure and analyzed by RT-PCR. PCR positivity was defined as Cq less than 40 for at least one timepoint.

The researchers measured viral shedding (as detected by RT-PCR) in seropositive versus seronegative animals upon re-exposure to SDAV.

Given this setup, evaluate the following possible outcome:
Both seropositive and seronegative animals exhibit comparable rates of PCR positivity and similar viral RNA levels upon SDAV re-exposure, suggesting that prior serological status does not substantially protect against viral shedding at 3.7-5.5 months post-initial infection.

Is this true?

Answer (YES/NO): NO